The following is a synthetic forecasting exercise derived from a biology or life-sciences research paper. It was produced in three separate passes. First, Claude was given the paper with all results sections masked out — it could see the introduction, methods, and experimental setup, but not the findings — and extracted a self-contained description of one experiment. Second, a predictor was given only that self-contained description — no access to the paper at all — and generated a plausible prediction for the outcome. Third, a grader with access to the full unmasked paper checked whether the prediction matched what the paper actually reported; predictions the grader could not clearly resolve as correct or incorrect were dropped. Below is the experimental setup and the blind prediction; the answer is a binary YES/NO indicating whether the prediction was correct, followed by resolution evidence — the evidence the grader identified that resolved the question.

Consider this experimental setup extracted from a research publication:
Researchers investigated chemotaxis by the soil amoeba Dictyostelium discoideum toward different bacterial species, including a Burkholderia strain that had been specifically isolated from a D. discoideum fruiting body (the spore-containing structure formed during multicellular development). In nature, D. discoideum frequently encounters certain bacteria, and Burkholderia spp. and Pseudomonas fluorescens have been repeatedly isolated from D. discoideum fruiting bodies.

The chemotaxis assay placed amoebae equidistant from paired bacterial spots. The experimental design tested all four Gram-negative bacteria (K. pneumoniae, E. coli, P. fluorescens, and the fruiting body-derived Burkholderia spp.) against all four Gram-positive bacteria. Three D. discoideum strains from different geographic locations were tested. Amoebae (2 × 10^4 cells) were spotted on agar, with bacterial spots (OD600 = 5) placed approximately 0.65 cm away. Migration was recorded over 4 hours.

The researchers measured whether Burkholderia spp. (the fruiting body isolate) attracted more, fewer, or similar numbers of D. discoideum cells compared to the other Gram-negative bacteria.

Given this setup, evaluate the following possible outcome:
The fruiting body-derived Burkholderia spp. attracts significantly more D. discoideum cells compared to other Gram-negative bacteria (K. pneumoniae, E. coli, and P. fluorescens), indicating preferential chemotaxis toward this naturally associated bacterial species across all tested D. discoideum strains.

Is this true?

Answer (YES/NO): NO